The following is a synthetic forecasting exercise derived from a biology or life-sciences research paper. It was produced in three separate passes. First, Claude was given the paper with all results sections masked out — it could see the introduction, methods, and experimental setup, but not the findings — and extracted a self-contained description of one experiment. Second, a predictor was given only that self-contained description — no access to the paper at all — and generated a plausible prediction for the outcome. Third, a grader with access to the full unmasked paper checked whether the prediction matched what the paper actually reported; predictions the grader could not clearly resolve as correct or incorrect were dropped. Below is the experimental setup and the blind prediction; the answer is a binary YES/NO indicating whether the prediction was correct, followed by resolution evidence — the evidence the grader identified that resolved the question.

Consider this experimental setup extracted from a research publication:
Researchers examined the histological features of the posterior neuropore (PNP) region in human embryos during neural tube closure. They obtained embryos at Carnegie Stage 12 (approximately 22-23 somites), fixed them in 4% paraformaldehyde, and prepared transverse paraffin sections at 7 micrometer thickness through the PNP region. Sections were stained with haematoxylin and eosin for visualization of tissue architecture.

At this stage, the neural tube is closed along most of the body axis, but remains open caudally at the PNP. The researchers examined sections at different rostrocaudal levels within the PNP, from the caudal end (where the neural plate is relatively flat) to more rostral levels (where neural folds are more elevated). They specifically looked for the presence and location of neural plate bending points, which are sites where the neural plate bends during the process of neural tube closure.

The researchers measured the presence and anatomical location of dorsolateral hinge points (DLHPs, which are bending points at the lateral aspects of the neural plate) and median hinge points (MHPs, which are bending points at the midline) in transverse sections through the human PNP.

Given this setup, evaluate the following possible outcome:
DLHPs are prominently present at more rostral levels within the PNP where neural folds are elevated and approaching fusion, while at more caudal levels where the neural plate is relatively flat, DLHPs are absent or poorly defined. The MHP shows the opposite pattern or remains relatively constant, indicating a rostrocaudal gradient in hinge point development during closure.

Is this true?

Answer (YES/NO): NO